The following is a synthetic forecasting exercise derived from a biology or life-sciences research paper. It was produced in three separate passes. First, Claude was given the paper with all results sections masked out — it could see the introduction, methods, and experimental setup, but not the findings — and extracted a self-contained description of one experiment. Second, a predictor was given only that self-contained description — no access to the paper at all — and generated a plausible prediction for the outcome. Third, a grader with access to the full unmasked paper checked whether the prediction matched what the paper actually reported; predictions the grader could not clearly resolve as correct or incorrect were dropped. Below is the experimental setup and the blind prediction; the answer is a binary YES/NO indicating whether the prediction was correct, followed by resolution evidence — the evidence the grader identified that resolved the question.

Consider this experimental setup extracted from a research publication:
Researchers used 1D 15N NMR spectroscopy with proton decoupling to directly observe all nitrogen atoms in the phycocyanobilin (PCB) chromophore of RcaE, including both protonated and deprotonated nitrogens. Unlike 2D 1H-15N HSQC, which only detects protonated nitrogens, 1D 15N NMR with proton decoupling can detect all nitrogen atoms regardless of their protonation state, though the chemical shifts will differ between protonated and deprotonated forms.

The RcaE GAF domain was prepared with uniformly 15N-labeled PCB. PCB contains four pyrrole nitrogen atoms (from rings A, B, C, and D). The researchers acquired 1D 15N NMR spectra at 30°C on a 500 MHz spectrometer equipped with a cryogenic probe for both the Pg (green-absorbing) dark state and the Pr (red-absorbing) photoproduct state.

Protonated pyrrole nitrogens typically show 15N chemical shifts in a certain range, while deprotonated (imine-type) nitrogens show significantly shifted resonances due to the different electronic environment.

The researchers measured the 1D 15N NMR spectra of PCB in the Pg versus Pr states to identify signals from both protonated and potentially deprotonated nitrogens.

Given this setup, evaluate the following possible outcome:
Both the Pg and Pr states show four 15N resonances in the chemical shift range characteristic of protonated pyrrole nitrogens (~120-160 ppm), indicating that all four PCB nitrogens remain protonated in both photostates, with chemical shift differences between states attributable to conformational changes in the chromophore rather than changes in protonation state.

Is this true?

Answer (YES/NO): NO